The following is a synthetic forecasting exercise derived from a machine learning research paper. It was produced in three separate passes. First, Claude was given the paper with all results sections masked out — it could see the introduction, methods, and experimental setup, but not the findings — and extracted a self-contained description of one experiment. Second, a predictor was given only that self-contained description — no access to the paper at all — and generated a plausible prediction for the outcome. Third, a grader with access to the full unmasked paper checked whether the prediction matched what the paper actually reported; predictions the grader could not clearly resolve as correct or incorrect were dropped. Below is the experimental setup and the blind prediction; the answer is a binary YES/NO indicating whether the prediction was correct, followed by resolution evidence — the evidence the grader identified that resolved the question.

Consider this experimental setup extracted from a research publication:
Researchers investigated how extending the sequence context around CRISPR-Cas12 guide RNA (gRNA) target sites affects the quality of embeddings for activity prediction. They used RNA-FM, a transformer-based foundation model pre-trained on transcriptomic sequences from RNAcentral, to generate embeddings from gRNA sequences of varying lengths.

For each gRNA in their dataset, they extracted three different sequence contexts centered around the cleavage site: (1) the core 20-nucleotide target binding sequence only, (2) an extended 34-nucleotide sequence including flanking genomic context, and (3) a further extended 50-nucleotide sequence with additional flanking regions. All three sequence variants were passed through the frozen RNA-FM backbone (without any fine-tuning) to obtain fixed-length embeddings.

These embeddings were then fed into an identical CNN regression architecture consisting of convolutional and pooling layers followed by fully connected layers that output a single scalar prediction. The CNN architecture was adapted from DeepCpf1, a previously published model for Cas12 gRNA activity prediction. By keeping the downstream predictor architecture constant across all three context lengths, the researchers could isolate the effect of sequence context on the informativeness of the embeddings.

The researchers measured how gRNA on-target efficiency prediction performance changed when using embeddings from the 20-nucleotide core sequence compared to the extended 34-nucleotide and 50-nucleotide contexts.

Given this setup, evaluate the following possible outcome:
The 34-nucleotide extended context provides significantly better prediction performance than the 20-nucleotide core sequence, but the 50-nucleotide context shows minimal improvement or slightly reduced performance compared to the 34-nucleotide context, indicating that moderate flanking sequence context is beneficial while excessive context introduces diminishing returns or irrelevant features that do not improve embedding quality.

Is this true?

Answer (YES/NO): YES